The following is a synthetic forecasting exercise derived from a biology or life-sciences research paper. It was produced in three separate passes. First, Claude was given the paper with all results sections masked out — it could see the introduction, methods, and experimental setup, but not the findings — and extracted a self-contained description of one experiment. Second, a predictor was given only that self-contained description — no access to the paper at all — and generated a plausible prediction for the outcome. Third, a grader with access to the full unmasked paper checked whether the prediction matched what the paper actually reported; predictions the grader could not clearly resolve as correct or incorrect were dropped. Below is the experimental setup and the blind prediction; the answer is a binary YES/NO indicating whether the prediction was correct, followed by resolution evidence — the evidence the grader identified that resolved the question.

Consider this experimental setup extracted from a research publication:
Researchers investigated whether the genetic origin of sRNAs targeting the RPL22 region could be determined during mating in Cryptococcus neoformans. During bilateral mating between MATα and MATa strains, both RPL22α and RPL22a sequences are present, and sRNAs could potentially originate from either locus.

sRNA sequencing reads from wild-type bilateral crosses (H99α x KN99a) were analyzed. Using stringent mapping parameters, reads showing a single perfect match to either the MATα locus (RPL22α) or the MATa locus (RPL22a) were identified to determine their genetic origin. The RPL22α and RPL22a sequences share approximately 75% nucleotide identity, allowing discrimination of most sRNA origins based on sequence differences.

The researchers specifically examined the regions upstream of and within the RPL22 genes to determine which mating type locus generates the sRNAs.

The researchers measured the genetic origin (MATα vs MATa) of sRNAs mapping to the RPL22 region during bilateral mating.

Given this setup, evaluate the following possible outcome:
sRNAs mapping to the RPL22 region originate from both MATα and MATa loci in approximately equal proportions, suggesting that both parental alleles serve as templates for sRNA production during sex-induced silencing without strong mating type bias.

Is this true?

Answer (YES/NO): NO